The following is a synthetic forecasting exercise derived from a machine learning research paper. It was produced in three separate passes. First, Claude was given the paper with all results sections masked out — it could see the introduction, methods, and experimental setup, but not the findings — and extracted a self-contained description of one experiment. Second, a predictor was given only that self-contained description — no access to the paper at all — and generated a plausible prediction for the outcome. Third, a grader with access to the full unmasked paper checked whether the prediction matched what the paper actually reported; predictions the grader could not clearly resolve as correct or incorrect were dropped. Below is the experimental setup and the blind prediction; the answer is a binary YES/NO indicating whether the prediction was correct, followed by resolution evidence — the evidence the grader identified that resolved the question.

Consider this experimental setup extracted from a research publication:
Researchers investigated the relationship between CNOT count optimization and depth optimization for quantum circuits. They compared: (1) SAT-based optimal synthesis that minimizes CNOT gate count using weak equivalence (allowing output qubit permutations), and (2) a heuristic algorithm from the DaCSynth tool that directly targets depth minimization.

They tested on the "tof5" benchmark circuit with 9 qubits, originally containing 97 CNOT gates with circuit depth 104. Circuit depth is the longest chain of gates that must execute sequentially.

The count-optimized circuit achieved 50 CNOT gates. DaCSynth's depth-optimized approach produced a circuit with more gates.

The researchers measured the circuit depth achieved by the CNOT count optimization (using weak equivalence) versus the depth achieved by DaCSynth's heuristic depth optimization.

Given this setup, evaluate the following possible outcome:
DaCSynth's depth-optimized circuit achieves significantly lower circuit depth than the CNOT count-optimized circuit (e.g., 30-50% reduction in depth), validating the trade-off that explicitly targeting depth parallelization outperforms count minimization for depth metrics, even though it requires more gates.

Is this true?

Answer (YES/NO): NO